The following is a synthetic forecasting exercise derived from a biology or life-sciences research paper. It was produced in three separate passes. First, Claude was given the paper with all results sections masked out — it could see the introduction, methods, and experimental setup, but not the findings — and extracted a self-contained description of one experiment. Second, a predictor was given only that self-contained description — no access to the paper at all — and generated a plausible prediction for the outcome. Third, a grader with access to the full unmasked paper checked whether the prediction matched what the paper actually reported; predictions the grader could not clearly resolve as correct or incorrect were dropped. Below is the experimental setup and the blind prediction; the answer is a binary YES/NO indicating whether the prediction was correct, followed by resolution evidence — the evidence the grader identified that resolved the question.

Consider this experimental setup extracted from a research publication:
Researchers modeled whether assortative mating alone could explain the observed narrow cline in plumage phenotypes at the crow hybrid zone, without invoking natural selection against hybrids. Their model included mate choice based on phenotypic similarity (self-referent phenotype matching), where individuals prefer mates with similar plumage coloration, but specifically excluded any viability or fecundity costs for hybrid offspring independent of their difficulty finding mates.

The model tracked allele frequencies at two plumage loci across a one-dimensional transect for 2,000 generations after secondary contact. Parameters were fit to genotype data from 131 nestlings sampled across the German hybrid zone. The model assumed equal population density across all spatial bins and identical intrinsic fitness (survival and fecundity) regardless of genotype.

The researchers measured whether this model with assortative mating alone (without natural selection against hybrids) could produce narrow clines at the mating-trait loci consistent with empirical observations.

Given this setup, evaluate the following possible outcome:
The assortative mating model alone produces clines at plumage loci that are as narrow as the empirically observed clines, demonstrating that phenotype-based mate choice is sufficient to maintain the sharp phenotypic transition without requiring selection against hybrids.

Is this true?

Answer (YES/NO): YES